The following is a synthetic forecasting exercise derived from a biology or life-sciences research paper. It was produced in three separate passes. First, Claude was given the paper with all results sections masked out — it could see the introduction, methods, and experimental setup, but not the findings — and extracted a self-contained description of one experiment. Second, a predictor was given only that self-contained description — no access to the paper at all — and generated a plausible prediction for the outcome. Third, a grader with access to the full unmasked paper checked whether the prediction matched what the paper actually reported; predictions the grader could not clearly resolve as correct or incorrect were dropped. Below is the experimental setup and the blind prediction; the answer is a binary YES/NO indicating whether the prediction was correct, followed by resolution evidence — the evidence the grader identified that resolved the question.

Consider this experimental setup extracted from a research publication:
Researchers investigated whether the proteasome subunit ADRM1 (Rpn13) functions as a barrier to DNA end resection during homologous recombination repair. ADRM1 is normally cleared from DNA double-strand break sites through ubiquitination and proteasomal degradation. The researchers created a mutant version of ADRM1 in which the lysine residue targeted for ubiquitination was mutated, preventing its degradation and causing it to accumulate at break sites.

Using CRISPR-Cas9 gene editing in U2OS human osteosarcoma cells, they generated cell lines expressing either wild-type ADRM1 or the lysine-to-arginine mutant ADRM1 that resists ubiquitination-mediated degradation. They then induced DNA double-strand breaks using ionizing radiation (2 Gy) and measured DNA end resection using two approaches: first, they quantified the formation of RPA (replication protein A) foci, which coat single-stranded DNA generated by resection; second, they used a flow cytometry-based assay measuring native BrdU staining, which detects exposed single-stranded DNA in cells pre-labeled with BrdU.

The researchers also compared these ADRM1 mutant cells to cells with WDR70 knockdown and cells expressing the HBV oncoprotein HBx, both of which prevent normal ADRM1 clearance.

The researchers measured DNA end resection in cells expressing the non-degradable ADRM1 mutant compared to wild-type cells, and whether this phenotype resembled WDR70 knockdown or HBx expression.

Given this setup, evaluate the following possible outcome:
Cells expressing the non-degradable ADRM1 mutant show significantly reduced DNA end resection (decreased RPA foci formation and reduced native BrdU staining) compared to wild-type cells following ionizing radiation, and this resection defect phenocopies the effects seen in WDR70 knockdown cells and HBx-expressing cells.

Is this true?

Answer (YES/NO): YES